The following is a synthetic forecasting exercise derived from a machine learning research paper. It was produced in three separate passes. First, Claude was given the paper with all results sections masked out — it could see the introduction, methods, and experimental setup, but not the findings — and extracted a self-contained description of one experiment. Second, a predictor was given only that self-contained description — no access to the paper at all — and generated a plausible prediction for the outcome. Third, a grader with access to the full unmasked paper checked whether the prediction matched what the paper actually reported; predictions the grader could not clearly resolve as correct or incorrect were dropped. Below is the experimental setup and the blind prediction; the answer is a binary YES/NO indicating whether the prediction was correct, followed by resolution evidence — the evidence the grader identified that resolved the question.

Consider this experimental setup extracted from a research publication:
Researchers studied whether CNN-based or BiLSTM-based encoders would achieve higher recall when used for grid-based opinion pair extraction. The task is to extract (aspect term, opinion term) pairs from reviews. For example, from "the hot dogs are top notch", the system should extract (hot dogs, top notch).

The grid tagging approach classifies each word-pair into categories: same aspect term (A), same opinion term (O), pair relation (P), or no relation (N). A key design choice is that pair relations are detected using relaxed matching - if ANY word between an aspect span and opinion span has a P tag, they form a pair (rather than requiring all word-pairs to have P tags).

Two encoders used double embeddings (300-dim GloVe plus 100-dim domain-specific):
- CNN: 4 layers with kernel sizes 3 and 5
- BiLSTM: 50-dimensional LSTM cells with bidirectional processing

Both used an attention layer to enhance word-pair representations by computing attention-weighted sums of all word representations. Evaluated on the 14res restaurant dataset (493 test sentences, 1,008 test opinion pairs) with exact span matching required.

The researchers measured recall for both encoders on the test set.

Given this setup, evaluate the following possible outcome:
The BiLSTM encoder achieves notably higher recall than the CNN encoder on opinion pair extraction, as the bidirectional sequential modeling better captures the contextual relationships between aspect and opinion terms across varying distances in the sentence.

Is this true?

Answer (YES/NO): NO